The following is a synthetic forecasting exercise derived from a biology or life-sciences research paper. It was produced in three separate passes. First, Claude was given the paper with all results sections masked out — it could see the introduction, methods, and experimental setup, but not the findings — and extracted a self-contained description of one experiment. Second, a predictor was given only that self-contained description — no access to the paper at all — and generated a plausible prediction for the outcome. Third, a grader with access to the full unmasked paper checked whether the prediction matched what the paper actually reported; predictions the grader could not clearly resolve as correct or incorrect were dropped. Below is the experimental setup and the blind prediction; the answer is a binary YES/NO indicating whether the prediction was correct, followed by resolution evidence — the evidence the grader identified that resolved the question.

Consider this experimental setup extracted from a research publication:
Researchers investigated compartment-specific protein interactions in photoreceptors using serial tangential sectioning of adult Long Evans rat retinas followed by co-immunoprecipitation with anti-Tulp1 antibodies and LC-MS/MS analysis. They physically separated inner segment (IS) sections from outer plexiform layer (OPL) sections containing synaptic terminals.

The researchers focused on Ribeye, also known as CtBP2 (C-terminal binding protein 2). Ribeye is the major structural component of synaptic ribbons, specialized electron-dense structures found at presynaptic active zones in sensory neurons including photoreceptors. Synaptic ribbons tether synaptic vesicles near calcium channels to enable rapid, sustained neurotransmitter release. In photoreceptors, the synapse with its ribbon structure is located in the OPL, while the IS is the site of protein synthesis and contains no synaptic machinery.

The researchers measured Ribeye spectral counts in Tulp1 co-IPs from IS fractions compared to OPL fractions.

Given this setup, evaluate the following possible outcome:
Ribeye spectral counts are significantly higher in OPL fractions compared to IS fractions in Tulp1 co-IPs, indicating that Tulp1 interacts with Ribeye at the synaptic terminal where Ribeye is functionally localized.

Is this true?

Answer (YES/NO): YES